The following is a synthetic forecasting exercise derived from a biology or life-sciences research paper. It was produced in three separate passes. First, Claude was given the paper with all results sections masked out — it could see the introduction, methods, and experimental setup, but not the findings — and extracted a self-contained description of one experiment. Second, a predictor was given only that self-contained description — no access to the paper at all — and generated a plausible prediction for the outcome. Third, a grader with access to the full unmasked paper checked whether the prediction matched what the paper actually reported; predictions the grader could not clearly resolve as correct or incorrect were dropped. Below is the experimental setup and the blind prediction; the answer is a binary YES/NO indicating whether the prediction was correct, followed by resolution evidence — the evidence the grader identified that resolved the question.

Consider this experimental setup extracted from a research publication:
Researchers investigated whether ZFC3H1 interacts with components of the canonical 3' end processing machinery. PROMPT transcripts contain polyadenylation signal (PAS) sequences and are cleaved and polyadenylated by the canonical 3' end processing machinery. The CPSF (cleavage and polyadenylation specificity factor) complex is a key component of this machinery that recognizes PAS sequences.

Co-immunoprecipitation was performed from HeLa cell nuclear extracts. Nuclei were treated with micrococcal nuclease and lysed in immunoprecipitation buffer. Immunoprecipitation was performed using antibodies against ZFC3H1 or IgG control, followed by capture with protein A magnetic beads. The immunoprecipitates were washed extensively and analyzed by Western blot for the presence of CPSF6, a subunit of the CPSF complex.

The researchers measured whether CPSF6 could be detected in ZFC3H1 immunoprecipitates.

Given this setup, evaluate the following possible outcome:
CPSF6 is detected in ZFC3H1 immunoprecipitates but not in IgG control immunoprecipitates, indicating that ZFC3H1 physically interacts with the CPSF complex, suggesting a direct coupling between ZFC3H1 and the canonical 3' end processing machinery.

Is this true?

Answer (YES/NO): YES